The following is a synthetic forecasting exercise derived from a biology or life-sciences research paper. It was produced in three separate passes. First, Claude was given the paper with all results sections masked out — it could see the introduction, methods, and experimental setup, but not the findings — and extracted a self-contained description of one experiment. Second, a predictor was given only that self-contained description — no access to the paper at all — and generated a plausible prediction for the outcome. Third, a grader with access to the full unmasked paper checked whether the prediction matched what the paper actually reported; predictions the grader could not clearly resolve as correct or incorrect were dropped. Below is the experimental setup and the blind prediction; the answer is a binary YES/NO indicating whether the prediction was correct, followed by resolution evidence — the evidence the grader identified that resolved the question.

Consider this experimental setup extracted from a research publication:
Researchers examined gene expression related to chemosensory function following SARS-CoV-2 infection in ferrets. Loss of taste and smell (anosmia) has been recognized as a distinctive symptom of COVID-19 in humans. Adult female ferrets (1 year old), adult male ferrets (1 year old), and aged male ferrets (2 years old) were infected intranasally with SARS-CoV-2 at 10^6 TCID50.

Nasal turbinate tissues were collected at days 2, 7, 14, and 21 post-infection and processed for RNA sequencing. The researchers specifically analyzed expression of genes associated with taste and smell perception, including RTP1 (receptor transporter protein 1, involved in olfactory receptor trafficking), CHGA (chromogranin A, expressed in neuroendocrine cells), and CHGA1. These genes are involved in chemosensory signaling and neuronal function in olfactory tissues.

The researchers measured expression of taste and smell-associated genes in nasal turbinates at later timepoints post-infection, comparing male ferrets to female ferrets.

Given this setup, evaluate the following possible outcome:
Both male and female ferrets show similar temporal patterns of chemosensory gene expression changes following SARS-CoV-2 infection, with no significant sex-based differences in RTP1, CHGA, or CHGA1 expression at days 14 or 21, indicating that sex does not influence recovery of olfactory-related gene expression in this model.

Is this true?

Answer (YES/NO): NO